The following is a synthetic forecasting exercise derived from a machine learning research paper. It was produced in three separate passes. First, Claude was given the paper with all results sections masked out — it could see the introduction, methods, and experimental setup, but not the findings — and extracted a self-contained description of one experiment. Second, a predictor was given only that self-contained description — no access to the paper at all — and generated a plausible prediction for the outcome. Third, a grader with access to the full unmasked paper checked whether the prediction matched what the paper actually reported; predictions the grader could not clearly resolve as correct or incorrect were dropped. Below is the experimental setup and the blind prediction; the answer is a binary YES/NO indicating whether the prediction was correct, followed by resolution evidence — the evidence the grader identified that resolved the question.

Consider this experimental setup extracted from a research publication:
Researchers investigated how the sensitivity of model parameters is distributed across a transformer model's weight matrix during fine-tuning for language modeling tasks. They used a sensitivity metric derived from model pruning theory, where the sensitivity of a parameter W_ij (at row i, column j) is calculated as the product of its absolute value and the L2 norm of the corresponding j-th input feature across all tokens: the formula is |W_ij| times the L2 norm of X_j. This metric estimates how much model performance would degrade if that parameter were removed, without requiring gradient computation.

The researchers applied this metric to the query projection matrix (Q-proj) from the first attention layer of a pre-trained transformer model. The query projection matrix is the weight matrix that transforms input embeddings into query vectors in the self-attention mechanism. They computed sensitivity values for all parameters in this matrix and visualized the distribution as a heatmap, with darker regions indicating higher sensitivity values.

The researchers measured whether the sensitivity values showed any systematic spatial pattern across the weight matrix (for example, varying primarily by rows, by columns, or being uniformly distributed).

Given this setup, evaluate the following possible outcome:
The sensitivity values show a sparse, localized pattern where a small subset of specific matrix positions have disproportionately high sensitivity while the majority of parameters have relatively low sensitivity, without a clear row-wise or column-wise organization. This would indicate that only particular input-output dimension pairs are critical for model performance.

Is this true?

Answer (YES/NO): NO